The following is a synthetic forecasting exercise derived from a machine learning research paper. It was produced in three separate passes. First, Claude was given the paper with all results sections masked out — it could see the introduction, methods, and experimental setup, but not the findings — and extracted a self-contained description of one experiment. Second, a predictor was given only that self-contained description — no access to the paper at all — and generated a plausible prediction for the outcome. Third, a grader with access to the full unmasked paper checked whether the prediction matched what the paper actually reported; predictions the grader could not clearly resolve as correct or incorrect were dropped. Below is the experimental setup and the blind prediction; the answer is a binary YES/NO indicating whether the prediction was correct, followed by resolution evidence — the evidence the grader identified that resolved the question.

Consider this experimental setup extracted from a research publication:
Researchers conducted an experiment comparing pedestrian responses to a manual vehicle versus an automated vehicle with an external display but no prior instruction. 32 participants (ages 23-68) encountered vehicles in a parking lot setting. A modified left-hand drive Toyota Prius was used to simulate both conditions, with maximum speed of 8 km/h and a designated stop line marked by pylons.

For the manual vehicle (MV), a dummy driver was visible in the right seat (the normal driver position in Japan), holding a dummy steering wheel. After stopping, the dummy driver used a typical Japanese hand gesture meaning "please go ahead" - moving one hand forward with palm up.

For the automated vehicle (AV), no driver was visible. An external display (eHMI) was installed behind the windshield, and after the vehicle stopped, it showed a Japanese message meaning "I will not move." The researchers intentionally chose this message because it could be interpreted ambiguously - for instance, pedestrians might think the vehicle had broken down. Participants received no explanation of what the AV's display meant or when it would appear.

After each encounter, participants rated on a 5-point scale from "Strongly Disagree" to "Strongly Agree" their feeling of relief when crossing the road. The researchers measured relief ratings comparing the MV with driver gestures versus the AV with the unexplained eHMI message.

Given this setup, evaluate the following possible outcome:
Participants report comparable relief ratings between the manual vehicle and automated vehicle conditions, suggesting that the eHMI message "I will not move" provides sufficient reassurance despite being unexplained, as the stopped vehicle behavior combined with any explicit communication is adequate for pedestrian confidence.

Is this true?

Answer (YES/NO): NO